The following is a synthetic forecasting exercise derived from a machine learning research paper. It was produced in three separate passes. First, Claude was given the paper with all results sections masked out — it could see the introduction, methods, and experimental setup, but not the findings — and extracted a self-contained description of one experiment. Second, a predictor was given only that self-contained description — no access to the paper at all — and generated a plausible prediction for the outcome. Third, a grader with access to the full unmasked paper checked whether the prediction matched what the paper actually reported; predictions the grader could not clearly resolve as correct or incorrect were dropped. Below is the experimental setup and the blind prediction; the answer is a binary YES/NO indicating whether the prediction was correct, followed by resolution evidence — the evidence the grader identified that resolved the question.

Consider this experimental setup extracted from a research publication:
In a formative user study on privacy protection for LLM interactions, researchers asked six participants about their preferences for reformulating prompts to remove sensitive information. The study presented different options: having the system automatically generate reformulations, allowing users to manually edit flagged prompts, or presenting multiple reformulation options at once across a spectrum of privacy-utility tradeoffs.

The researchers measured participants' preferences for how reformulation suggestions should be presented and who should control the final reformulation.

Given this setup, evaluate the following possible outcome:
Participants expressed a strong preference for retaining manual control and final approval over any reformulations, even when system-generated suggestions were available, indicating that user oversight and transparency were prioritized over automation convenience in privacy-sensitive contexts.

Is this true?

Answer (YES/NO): YES